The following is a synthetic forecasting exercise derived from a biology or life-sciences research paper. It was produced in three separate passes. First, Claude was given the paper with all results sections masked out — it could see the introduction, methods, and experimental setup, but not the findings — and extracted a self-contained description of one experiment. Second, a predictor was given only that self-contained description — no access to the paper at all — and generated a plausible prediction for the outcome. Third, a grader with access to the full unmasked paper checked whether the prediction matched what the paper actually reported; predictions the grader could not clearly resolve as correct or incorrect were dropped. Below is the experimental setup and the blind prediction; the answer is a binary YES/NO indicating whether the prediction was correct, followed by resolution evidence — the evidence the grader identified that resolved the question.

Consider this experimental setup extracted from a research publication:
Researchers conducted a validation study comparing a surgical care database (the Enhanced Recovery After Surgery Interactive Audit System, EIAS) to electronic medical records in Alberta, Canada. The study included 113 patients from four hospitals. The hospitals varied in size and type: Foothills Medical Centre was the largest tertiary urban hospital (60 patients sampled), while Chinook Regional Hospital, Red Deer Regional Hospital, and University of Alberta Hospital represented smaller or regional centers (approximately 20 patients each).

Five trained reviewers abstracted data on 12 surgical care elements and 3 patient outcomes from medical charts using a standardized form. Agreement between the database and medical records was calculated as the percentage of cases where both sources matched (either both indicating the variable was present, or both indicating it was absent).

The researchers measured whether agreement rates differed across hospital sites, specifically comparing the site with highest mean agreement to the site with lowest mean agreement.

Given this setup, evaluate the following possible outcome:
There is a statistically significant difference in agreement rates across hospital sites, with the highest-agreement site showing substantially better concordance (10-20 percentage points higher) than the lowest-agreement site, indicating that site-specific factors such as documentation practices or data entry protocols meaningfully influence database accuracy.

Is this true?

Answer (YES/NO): NO